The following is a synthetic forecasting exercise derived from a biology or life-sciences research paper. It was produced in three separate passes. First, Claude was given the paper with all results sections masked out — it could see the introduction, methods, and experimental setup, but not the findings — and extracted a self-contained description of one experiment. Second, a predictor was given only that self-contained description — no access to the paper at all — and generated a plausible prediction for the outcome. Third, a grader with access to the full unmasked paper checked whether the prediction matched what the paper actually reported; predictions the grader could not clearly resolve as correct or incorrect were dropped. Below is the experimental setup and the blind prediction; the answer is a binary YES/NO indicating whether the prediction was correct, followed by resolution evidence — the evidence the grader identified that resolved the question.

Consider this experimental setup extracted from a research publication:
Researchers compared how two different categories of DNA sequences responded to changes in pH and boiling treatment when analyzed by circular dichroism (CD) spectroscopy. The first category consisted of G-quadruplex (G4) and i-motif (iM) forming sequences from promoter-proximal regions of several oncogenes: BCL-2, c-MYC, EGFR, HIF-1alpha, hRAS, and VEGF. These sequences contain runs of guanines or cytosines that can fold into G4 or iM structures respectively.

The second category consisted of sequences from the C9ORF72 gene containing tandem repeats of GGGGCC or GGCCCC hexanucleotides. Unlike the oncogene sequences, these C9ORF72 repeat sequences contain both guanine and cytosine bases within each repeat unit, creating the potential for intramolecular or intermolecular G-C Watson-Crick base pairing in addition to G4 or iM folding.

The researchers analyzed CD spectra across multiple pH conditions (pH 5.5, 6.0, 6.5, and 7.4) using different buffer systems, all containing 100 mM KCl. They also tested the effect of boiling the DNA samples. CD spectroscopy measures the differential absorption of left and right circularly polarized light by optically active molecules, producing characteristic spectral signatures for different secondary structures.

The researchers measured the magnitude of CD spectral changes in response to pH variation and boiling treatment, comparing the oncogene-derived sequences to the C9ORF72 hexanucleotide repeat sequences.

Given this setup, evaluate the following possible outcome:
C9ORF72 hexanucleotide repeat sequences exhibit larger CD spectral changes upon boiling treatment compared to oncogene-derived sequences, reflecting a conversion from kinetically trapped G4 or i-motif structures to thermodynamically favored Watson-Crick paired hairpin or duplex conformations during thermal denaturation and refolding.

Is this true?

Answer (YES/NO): NO